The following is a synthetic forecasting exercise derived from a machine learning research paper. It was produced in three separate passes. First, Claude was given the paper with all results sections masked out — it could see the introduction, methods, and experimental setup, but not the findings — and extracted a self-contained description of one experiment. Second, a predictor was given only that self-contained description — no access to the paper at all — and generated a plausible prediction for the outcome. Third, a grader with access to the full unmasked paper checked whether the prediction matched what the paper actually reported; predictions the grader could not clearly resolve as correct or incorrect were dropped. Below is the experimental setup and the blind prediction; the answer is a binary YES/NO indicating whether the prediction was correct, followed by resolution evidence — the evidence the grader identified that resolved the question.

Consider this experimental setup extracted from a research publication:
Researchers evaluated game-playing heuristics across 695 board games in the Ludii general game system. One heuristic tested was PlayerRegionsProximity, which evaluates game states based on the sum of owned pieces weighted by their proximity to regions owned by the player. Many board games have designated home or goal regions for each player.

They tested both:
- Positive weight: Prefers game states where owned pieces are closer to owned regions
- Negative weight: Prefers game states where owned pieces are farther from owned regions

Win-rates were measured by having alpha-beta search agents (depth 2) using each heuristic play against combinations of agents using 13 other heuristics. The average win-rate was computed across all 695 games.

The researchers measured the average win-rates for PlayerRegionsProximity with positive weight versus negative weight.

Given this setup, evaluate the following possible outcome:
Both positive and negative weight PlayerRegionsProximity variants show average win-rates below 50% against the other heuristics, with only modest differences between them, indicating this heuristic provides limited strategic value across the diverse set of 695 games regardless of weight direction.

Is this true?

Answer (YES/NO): NO